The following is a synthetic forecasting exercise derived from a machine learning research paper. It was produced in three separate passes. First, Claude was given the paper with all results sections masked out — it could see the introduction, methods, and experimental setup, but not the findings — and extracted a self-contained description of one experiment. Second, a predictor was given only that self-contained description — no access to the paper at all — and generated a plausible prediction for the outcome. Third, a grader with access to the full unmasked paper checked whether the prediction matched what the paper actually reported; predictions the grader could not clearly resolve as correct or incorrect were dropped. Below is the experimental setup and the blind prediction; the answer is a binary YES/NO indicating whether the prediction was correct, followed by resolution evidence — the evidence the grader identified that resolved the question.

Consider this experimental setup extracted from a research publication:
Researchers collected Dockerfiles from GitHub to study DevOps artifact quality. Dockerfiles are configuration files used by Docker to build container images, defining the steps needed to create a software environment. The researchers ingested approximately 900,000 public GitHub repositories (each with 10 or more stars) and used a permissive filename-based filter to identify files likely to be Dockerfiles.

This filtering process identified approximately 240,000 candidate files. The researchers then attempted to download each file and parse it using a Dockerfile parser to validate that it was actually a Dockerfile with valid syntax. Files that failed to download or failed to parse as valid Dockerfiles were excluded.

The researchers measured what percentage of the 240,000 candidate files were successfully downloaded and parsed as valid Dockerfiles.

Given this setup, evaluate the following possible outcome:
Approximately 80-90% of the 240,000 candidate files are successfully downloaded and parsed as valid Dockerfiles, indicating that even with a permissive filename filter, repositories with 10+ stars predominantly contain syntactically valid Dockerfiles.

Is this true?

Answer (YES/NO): NO